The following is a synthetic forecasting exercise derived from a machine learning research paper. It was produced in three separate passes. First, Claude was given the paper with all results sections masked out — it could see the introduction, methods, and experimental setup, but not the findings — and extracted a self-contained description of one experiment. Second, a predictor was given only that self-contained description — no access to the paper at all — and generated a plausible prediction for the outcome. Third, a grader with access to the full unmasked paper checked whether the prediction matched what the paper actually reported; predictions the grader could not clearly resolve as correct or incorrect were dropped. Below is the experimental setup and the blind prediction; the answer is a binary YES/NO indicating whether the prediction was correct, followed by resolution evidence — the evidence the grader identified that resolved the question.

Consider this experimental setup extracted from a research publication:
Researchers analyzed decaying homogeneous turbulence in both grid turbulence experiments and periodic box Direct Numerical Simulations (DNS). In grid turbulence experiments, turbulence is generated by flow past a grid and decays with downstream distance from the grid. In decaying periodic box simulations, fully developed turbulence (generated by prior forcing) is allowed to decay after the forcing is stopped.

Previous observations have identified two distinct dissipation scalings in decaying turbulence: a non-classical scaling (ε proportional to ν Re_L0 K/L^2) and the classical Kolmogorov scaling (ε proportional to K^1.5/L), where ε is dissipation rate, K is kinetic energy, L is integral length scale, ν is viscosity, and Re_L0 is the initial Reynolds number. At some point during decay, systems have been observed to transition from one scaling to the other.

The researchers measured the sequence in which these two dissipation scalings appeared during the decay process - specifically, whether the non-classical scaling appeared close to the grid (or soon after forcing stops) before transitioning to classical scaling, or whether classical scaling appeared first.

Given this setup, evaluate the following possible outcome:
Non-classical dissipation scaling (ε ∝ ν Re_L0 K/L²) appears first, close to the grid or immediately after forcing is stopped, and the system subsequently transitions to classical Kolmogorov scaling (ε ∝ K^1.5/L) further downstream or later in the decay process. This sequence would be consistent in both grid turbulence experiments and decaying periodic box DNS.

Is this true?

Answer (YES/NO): YES